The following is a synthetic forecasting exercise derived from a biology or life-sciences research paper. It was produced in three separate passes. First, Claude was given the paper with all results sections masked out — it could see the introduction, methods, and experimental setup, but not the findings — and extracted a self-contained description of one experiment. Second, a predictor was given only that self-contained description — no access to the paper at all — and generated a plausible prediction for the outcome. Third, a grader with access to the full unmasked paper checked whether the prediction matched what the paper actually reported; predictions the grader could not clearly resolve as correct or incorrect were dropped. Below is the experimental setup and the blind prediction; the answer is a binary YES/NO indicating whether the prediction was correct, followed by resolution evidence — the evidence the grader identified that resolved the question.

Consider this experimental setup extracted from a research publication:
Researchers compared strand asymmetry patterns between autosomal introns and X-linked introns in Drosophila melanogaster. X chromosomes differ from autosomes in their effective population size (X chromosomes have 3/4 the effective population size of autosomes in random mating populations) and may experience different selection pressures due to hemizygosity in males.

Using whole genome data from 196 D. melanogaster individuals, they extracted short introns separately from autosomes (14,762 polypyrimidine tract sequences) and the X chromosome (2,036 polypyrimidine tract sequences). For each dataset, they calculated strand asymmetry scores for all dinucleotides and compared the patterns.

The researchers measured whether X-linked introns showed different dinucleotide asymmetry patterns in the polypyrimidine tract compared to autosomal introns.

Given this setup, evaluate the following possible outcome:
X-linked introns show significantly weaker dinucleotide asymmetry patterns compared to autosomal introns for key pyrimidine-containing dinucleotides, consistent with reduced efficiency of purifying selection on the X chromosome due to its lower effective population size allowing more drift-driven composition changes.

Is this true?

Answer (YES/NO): NO